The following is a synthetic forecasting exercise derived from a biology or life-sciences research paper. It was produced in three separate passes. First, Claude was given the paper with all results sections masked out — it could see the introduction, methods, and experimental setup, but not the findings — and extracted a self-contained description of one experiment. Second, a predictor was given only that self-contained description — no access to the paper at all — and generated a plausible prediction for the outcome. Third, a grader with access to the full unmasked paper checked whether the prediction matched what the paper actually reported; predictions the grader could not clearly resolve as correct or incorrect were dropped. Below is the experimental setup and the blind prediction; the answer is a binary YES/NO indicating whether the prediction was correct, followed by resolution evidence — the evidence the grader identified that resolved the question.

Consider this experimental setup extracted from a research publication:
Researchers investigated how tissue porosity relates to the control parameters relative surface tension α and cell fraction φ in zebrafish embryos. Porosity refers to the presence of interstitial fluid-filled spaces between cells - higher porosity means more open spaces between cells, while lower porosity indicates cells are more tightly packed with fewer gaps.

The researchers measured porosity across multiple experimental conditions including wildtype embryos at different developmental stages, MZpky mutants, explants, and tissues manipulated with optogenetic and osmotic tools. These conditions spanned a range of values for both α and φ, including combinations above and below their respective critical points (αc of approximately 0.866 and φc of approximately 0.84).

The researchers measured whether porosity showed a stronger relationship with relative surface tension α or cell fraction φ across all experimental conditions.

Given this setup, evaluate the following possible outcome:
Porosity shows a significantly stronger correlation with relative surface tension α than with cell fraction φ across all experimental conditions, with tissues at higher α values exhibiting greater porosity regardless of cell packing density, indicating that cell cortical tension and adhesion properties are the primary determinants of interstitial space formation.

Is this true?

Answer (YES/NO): YES